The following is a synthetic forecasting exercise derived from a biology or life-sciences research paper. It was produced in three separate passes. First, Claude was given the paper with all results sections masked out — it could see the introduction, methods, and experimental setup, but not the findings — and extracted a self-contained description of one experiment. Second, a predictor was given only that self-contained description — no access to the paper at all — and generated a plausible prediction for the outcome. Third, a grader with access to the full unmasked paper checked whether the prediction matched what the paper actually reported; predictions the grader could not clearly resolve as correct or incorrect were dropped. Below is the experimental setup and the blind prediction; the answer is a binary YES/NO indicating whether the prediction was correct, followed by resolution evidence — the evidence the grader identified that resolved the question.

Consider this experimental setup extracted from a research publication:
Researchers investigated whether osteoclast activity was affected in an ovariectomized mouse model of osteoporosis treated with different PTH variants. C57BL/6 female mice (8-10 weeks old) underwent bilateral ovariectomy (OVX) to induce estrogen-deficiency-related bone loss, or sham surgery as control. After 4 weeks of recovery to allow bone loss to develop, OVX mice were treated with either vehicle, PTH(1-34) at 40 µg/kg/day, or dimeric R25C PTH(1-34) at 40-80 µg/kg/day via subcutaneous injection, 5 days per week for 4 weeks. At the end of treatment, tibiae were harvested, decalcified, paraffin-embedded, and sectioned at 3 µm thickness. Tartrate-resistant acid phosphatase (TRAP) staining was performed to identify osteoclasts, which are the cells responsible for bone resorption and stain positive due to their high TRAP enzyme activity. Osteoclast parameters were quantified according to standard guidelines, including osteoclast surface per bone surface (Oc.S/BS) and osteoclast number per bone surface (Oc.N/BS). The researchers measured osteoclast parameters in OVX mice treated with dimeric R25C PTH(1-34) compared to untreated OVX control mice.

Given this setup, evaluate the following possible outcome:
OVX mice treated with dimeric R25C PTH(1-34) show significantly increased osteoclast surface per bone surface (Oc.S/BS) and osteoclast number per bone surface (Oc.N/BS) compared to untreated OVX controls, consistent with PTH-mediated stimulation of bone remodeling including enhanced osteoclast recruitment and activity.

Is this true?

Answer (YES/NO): NO